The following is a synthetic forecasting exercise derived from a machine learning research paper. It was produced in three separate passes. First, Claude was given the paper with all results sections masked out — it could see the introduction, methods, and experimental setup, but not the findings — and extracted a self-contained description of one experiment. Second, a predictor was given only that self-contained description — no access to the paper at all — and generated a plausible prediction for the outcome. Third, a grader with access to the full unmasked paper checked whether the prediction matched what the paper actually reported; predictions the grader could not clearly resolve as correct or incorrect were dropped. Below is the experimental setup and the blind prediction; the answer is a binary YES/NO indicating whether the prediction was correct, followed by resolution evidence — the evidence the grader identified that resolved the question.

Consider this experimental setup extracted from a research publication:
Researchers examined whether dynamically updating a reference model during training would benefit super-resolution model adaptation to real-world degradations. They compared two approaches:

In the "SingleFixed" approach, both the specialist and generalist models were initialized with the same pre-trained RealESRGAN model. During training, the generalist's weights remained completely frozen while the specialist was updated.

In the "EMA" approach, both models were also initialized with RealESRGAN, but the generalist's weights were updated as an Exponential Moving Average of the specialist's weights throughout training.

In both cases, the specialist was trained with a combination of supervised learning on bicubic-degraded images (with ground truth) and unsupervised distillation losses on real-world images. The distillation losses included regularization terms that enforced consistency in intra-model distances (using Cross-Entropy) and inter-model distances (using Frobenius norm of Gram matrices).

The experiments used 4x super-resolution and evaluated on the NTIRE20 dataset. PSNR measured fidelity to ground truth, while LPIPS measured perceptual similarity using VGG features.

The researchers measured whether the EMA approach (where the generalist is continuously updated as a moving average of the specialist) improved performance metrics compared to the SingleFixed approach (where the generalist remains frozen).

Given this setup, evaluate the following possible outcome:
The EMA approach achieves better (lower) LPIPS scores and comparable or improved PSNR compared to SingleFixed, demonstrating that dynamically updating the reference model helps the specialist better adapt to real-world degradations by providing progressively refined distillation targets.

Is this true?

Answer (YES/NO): YES